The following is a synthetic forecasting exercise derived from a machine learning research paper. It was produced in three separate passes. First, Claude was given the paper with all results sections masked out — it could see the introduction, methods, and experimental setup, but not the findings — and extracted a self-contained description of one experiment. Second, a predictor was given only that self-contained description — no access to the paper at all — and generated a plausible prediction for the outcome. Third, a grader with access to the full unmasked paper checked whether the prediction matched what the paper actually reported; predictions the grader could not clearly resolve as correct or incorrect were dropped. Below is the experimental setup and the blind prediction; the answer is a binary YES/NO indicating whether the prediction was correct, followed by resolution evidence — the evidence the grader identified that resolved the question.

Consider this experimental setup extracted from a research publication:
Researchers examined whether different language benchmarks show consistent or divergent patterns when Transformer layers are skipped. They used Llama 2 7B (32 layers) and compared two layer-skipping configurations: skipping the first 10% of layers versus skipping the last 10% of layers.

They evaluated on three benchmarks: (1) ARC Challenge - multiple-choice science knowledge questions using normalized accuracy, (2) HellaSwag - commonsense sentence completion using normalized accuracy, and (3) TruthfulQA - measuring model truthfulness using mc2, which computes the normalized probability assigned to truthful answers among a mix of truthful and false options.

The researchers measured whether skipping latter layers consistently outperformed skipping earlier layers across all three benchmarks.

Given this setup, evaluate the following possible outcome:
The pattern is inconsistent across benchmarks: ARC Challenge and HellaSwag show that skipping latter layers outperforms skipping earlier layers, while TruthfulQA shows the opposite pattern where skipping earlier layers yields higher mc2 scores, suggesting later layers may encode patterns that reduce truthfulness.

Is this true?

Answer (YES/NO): YES